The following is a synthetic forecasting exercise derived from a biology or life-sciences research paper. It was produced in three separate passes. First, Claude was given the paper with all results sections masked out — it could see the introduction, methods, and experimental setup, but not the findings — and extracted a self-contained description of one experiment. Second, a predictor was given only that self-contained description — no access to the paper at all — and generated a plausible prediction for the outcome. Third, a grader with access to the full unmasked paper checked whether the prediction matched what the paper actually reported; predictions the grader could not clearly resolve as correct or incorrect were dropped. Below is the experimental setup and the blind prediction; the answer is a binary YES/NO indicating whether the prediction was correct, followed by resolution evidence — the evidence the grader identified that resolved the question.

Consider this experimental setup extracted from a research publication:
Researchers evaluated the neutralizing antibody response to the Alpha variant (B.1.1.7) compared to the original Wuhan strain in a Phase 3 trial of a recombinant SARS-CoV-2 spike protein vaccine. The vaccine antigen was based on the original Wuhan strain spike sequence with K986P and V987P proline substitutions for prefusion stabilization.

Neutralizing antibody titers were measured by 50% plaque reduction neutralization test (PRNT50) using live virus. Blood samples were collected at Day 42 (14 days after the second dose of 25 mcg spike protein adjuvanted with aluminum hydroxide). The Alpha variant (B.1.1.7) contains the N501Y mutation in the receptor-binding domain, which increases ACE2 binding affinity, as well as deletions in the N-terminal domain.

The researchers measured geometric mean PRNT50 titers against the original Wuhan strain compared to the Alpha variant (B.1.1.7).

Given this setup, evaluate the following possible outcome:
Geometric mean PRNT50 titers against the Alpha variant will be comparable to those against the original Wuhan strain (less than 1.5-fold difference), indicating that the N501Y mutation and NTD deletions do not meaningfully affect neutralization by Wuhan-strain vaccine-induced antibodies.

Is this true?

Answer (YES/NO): NO